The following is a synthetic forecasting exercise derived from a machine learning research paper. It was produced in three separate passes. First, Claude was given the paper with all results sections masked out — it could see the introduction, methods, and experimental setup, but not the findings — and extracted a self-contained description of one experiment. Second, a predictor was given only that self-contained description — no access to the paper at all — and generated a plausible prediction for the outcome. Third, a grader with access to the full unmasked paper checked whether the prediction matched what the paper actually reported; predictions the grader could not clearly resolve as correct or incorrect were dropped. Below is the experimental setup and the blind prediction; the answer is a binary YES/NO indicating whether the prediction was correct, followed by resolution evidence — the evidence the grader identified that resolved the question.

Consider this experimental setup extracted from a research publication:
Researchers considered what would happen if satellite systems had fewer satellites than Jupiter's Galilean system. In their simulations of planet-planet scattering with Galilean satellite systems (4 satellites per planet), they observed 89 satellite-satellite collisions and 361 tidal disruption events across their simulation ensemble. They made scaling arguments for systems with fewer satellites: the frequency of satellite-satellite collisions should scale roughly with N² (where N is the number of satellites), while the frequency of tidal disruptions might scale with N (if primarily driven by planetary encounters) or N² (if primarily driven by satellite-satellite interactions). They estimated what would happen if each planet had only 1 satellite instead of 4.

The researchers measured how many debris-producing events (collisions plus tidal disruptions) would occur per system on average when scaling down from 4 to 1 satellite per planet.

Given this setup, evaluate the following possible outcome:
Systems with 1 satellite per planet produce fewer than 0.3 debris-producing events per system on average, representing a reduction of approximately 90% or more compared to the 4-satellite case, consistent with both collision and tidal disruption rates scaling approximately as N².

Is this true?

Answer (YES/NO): NO